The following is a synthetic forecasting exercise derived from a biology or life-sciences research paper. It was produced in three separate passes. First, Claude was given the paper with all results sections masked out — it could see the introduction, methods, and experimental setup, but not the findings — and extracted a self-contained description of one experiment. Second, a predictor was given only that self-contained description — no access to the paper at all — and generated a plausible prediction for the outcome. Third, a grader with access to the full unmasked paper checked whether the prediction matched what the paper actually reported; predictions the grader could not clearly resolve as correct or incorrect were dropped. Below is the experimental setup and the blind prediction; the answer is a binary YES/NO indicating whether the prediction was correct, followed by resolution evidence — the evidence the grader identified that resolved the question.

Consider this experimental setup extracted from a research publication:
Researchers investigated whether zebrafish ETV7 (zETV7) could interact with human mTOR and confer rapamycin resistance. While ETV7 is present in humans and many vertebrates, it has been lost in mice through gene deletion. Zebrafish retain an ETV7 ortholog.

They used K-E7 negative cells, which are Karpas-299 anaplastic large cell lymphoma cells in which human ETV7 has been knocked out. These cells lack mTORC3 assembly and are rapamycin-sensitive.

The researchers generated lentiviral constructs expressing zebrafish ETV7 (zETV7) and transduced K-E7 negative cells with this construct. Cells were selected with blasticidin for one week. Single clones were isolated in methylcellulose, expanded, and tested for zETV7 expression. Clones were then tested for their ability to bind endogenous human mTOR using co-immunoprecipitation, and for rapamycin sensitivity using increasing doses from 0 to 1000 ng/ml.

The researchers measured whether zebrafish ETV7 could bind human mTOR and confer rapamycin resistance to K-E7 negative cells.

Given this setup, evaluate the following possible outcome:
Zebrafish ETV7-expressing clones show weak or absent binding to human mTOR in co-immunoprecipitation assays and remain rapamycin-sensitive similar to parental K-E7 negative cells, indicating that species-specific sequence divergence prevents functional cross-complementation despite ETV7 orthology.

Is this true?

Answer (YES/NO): NO